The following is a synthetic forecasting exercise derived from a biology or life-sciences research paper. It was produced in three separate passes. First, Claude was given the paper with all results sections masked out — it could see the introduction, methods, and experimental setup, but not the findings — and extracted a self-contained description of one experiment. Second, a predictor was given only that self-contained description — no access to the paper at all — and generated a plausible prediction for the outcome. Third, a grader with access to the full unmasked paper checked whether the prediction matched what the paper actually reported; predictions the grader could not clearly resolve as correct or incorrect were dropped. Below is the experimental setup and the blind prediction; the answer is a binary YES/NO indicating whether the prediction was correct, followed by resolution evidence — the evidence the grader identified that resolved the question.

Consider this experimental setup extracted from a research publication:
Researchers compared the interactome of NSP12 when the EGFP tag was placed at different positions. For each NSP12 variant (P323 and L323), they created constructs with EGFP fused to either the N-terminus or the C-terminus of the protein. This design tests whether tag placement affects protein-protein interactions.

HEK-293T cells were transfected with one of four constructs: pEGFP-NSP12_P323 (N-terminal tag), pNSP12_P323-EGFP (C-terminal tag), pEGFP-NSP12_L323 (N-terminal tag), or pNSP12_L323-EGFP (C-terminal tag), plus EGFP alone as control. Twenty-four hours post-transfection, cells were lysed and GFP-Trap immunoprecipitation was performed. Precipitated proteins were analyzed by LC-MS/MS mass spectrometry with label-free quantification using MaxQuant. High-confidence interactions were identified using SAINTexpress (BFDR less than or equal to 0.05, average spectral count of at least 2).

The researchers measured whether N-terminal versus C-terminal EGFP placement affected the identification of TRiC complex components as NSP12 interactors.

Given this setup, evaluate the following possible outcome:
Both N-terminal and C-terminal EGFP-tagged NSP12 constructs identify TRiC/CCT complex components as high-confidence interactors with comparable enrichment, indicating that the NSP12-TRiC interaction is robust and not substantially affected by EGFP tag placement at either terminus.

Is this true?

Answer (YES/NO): YES